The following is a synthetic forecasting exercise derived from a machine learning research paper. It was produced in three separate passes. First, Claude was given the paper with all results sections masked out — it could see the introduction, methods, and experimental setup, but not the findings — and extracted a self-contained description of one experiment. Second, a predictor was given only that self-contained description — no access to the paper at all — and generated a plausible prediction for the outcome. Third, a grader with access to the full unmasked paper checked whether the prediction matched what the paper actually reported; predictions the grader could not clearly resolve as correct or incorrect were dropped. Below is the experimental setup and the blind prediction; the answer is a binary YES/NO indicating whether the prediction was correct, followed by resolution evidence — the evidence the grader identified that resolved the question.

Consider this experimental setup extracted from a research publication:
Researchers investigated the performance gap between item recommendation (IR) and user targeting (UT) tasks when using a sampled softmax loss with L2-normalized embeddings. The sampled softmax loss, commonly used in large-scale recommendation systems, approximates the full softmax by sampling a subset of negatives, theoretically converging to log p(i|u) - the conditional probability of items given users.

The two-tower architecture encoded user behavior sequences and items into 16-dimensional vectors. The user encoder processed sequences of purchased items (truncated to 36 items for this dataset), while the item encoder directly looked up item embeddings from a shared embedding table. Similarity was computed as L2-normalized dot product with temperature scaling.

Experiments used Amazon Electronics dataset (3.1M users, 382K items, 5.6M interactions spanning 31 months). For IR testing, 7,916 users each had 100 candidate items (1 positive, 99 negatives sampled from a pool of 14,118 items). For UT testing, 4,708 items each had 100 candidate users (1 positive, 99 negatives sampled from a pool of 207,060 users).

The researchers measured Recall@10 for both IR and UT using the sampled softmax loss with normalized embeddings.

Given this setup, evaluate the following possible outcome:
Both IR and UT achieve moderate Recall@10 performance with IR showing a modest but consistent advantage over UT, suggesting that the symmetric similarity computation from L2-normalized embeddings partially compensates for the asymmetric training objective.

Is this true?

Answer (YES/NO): NO